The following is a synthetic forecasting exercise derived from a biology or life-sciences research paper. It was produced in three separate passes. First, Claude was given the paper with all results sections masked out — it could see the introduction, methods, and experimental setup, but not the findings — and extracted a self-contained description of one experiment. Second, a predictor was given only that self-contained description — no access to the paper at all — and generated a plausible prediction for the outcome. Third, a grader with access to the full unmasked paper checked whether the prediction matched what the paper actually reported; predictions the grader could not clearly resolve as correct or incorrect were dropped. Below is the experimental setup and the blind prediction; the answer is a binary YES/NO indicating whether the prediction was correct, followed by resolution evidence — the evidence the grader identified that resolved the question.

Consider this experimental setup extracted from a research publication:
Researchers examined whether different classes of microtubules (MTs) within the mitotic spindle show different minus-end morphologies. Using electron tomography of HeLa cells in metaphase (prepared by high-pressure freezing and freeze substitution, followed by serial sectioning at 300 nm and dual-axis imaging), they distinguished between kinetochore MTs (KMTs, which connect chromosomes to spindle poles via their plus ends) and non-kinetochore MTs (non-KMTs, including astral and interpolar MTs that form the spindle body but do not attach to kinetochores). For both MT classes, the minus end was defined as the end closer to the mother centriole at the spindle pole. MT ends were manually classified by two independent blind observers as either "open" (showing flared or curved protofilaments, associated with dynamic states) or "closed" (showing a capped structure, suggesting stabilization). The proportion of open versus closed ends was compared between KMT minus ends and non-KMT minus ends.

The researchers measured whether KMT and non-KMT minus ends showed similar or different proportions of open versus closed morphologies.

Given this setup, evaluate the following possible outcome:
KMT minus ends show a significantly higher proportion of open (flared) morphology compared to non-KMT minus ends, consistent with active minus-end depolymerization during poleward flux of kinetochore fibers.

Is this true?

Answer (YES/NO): NO